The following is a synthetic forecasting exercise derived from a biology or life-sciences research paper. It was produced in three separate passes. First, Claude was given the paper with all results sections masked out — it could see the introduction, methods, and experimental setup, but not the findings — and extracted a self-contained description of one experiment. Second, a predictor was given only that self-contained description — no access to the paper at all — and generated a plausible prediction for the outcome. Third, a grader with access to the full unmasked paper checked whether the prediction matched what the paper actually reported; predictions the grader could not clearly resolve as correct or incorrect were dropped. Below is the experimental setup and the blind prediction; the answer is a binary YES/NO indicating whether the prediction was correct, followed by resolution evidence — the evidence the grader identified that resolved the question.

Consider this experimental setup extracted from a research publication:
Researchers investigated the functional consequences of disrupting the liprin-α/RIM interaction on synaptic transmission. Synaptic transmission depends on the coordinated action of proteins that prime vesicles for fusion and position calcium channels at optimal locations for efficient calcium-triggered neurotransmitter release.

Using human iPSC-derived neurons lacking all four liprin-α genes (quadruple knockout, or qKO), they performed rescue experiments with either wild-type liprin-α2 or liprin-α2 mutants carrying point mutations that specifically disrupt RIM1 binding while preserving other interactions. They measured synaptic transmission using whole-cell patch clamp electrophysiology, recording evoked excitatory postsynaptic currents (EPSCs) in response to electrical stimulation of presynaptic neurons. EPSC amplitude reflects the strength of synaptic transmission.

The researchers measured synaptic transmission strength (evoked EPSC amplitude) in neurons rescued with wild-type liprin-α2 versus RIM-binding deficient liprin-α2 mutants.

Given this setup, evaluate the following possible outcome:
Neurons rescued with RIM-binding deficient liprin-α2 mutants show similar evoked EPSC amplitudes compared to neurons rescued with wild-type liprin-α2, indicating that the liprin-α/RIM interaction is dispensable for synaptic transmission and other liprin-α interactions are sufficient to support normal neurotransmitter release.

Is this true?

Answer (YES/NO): NO